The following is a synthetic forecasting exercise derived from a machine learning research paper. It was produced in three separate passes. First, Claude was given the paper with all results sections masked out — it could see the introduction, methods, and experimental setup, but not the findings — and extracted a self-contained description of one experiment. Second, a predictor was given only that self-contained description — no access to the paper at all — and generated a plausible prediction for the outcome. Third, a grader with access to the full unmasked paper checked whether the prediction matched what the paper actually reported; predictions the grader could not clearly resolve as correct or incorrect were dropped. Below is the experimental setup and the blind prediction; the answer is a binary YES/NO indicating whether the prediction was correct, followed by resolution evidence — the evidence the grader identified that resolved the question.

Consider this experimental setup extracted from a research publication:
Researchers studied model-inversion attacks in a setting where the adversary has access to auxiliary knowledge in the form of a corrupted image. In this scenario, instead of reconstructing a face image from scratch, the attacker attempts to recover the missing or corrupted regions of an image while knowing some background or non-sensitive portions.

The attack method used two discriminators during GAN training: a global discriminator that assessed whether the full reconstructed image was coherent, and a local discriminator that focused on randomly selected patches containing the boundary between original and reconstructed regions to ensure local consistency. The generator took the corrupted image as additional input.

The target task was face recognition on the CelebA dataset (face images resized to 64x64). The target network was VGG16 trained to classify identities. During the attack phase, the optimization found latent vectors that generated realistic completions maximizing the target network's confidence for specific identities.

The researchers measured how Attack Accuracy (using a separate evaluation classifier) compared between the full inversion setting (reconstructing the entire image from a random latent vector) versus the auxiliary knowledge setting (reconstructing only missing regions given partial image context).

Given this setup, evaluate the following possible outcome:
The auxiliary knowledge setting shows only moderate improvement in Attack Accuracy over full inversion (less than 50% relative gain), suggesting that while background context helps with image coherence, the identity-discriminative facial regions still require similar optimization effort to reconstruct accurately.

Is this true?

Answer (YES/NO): NO